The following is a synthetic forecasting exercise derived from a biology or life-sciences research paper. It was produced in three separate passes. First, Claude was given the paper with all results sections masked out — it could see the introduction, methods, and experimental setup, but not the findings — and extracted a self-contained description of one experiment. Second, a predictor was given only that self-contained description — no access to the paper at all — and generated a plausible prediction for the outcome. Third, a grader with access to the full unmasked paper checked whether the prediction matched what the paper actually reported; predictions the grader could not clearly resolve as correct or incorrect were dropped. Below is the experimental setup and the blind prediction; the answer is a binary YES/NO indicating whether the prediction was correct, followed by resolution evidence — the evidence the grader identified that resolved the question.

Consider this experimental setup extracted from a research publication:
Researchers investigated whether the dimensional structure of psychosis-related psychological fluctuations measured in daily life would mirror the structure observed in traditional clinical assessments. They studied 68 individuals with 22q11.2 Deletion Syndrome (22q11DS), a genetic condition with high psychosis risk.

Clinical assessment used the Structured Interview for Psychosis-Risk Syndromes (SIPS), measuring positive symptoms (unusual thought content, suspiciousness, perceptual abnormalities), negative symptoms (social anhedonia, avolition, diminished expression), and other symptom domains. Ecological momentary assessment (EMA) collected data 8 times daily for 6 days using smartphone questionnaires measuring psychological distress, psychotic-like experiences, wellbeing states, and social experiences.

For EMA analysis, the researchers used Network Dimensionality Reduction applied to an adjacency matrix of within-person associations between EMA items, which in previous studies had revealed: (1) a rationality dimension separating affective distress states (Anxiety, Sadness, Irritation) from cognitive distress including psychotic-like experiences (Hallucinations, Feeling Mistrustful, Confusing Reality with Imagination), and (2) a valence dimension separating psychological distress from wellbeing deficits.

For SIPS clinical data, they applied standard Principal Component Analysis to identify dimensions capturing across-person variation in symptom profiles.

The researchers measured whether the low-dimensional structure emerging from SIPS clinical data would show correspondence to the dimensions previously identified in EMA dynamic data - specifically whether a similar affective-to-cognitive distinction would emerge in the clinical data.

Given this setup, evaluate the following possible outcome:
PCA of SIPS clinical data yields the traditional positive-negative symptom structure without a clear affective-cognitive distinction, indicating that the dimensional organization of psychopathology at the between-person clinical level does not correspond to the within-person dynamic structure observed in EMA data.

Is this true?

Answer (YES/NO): NO